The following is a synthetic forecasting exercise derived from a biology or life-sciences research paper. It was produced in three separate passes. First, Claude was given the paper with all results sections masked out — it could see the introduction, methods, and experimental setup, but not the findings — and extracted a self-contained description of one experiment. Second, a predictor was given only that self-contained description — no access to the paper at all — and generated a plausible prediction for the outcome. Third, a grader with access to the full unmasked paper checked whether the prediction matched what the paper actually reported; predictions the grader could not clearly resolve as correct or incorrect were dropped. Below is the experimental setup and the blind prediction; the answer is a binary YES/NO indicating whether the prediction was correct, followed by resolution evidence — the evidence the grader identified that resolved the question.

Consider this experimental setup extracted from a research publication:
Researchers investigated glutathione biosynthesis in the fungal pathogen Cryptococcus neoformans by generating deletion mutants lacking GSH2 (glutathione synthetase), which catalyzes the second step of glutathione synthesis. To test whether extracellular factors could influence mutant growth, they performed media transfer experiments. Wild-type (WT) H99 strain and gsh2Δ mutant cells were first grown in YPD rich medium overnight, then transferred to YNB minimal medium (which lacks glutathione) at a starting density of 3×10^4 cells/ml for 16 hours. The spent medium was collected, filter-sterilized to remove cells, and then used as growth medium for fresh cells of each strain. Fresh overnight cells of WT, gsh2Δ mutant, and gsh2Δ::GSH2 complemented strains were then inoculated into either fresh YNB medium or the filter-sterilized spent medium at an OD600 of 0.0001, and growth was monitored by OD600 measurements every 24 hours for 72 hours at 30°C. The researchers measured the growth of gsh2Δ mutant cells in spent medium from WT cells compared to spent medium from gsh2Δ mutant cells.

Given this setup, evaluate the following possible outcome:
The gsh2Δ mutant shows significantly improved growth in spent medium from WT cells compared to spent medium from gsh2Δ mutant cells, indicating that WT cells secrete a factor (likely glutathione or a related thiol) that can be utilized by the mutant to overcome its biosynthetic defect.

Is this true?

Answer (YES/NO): YES